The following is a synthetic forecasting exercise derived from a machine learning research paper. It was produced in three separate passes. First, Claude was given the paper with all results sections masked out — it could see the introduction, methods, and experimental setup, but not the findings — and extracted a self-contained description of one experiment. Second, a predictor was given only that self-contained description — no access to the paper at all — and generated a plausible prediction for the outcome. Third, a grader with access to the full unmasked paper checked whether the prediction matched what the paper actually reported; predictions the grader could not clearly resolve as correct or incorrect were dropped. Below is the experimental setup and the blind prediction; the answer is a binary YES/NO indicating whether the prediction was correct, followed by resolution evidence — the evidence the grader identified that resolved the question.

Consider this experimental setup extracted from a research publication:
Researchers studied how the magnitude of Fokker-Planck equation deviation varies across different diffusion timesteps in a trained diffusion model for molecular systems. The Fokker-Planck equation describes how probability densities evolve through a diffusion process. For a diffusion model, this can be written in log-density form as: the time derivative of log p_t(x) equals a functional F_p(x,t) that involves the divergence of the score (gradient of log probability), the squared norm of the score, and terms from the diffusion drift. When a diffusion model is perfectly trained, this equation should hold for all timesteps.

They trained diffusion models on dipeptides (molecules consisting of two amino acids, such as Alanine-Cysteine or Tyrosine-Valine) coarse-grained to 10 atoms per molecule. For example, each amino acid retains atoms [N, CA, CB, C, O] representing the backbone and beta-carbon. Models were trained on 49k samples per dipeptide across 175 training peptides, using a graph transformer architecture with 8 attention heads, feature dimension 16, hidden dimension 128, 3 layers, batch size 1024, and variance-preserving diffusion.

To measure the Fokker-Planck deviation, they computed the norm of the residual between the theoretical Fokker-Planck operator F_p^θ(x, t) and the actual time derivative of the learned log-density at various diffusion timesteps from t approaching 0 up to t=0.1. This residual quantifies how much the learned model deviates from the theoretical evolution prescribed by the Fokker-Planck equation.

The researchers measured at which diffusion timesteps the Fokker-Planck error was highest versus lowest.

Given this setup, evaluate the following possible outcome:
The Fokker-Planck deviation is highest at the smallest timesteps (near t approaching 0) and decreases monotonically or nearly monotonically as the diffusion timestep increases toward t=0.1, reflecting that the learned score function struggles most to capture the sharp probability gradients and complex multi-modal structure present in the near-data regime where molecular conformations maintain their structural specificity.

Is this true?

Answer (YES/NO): YES